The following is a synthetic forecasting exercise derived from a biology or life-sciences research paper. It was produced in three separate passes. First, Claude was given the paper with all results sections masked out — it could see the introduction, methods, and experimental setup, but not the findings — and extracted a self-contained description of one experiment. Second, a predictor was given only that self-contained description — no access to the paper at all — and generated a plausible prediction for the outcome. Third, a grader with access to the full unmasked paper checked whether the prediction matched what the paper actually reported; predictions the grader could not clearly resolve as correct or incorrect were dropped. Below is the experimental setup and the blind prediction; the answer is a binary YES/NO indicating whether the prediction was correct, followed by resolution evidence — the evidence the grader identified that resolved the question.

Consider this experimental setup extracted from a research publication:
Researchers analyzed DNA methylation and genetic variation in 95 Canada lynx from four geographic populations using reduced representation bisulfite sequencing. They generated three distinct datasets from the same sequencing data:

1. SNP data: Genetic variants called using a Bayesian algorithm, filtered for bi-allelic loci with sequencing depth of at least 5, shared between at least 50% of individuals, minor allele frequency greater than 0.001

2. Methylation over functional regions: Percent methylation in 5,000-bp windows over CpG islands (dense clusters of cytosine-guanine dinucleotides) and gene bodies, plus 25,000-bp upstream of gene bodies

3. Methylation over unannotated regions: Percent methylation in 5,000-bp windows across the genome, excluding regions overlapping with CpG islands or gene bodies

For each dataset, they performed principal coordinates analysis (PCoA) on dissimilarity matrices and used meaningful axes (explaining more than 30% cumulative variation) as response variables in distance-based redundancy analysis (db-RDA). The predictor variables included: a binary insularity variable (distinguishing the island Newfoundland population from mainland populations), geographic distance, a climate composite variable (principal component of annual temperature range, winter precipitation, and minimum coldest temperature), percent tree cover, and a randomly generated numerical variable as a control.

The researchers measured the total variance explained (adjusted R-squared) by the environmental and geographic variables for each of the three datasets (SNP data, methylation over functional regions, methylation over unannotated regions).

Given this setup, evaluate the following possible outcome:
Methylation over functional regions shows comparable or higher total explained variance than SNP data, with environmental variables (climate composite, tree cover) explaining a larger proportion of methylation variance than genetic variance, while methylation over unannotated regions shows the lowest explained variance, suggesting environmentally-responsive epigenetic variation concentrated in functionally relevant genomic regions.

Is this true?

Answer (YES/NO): NO